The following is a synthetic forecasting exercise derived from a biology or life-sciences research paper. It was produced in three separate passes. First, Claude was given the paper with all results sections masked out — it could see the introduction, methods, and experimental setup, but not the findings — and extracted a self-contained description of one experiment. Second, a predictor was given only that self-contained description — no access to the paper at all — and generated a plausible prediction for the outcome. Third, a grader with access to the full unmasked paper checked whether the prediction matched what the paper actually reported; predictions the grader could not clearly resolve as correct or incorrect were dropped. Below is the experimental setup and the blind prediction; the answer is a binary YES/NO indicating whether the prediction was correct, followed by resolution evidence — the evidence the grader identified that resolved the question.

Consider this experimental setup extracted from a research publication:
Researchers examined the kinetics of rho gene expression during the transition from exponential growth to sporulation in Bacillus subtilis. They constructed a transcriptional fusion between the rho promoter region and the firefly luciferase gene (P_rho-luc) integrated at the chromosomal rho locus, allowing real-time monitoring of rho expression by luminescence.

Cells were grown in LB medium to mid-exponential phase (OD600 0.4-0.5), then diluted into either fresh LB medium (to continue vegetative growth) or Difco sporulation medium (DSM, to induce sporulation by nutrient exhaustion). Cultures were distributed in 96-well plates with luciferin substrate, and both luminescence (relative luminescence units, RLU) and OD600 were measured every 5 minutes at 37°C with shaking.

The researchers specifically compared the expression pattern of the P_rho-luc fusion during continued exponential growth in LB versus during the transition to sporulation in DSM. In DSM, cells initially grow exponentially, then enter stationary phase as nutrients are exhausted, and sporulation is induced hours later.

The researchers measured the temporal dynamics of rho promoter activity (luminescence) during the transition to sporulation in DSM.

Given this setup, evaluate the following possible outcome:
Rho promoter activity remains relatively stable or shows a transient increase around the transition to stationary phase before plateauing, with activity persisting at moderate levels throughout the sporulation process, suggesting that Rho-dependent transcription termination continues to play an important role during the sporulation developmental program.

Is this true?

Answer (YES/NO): NO